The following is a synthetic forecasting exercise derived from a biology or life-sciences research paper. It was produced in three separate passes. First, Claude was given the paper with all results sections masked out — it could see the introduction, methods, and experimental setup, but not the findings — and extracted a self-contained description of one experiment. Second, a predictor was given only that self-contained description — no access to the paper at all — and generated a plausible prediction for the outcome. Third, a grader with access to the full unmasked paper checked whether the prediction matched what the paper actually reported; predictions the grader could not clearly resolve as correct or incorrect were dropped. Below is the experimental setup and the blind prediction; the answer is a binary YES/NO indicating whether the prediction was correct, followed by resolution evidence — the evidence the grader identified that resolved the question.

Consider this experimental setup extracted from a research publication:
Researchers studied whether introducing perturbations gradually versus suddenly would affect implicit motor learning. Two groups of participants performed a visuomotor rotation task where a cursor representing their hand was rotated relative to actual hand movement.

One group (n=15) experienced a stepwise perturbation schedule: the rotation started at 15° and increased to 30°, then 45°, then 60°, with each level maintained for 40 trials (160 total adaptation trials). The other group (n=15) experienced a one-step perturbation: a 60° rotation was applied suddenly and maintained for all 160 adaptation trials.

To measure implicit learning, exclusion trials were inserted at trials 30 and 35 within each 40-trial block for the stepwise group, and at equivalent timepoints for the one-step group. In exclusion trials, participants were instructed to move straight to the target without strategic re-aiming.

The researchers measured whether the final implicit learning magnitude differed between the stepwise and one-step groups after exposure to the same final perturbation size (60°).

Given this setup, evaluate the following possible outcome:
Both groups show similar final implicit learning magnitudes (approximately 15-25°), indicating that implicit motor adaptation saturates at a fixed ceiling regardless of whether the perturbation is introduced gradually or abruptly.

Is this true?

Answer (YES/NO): NO